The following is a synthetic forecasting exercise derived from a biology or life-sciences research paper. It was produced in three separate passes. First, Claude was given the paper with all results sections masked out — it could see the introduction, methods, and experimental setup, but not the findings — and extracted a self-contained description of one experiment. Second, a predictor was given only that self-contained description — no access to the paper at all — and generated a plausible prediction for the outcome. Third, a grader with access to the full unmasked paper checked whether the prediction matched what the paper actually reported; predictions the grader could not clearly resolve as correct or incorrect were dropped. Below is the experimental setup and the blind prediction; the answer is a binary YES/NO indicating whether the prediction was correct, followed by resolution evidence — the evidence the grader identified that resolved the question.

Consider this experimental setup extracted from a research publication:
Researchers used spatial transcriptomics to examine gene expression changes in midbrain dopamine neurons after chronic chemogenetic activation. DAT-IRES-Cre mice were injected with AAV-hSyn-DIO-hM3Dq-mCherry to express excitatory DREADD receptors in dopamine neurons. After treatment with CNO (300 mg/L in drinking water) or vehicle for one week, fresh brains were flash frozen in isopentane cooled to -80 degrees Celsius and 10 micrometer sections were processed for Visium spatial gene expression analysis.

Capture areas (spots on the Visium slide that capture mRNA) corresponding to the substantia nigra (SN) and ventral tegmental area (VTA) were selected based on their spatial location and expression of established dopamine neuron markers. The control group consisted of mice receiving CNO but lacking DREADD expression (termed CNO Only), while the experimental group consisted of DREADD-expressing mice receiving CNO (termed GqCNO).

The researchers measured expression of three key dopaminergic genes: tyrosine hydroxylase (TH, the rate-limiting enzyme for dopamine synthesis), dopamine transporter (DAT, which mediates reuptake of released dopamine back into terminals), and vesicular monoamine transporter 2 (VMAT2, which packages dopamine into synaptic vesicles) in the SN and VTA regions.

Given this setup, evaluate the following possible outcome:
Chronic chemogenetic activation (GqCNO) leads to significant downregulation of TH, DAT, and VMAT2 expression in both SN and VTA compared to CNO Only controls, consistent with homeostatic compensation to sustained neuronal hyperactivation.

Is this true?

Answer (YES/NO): NO